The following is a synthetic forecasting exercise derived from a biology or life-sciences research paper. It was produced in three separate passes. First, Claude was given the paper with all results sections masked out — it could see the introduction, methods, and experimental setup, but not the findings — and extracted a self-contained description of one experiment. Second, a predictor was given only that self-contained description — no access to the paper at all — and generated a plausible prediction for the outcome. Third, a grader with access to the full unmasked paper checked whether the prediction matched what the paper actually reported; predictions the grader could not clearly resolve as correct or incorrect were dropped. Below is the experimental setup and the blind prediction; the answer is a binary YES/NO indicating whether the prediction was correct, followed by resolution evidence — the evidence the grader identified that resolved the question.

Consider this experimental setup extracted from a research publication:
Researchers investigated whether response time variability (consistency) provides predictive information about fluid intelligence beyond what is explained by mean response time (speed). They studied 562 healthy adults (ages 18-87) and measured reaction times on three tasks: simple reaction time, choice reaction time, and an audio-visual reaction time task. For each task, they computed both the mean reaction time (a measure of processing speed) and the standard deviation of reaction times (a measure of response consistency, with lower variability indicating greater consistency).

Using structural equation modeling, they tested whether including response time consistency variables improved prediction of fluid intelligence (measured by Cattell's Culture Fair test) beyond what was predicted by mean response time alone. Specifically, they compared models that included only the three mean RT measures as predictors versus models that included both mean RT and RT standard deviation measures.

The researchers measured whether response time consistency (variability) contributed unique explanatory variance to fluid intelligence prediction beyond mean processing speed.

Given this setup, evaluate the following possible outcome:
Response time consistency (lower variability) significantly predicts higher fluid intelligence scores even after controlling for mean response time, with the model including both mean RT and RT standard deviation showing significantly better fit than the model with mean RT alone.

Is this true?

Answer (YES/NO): YES